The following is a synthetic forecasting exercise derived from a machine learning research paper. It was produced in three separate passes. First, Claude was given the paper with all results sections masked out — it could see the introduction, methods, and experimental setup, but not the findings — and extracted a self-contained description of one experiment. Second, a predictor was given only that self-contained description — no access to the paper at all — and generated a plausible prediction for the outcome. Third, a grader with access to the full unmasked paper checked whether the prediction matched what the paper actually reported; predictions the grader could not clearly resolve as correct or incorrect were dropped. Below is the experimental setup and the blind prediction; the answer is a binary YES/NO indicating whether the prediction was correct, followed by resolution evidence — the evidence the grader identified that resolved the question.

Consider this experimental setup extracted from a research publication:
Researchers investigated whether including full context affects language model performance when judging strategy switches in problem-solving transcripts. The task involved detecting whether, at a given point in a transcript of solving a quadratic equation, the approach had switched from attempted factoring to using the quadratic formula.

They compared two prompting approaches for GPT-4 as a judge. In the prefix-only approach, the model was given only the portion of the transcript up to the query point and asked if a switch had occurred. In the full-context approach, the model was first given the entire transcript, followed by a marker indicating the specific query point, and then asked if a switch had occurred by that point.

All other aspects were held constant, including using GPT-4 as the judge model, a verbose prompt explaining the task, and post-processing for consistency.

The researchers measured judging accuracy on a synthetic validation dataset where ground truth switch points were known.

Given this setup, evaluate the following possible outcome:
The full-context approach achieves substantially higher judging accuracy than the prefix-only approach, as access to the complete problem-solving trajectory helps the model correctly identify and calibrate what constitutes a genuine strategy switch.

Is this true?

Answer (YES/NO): NO